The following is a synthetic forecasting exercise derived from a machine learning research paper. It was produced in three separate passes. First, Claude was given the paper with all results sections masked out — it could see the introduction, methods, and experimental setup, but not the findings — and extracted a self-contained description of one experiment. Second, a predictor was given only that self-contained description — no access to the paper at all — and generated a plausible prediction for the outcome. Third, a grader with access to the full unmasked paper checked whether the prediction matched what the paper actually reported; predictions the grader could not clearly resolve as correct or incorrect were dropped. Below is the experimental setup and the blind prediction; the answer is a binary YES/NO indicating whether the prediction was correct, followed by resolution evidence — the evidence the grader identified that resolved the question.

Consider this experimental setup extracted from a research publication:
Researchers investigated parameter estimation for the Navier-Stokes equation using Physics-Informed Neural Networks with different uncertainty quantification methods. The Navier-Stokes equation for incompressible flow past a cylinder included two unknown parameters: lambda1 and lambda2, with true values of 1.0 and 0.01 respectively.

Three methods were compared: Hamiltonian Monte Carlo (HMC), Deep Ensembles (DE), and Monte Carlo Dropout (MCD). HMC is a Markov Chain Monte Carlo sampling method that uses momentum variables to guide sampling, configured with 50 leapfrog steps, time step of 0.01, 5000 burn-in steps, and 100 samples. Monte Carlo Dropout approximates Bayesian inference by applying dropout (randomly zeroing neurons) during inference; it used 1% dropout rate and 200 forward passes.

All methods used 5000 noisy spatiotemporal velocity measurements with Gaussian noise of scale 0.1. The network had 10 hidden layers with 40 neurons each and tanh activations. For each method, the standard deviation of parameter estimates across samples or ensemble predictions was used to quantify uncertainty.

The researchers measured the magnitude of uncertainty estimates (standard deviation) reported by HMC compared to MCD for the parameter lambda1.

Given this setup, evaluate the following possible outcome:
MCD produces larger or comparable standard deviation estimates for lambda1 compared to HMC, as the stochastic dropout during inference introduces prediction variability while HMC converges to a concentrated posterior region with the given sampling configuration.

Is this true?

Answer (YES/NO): YES